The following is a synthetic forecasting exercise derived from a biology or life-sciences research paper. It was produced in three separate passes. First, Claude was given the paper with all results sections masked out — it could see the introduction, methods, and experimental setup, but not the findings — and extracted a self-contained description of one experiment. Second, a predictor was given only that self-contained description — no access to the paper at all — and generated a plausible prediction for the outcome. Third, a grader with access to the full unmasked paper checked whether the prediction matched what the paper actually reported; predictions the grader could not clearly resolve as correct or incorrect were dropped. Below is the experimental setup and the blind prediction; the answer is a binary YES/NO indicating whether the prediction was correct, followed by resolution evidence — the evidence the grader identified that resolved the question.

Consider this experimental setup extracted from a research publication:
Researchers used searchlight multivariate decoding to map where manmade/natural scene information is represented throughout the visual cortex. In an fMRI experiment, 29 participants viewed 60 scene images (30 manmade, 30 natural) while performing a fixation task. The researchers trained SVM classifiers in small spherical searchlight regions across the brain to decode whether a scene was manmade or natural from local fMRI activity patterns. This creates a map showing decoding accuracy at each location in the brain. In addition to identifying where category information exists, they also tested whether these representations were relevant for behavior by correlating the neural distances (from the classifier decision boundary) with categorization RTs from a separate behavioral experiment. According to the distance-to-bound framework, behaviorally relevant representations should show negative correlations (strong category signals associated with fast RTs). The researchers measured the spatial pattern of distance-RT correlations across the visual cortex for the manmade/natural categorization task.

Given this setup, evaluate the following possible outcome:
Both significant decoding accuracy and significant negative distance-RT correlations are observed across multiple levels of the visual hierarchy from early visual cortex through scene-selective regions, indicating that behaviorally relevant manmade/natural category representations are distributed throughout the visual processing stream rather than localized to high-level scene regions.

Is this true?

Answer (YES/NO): NO